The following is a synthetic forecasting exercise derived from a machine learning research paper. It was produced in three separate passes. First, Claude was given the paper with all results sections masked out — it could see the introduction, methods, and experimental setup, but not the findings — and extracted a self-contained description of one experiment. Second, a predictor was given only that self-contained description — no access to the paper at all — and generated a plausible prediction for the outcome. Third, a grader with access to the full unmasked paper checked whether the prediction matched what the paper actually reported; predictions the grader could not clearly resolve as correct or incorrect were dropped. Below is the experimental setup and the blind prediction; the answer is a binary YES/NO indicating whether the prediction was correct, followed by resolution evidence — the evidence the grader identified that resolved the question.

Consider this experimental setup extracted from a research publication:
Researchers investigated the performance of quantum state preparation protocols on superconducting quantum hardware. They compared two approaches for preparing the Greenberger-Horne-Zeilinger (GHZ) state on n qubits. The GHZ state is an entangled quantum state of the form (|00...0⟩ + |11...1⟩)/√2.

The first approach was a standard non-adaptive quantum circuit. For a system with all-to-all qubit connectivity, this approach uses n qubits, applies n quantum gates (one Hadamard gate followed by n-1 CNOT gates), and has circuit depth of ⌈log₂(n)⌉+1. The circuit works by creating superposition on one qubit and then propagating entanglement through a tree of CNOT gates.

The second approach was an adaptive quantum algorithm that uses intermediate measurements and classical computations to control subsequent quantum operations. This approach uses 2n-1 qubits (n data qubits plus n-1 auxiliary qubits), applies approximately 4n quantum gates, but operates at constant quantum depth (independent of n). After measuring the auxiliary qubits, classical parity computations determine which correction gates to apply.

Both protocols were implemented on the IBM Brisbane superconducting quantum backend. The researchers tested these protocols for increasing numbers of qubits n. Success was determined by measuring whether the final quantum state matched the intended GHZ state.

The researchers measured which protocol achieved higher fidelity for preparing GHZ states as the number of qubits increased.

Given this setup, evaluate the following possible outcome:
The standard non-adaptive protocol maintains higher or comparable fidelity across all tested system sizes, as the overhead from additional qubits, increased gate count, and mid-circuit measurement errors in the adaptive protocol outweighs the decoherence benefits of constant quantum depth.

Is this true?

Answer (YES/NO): YES